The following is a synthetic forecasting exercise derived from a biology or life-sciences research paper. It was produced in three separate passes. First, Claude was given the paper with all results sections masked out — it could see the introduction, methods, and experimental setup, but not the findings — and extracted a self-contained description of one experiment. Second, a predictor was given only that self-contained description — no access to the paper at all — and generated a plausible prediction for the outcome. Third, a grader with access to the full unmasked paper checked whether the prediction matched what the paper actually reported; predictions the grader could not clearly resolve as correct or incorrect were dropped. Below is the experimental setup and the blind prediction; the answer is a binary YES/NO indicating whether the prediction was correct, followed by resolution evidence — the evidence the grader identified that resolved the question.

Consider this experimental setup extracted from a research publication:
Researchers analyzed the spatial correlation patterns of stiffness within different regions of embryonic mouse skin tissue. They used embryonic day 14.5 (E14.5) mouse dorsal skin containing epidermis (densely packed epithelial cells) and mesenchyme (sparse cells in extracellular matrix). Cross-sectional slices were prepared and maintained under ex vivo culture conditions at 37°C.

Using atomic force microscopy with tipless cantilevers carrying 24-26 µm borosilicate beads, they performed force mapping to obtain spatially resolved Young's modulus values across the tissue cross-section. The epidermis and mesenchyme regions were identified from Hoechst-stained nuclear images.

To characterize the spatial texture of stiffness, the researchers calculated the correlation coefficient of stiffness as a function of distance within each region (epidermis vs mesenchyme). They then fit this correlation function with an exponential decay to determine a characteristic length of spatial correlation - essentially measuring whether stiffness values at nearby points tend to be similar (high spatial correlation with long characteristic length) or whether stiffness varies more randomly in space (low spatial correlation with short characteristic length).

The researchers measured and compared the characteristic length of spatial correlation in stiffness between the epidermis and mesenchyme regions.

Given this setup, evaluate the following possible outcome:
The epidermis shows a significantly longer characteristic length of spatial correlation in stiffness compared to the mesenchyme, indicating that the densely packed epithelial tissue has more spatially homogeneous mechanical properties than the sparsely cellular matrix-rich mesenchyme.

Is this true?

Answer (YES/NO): NO